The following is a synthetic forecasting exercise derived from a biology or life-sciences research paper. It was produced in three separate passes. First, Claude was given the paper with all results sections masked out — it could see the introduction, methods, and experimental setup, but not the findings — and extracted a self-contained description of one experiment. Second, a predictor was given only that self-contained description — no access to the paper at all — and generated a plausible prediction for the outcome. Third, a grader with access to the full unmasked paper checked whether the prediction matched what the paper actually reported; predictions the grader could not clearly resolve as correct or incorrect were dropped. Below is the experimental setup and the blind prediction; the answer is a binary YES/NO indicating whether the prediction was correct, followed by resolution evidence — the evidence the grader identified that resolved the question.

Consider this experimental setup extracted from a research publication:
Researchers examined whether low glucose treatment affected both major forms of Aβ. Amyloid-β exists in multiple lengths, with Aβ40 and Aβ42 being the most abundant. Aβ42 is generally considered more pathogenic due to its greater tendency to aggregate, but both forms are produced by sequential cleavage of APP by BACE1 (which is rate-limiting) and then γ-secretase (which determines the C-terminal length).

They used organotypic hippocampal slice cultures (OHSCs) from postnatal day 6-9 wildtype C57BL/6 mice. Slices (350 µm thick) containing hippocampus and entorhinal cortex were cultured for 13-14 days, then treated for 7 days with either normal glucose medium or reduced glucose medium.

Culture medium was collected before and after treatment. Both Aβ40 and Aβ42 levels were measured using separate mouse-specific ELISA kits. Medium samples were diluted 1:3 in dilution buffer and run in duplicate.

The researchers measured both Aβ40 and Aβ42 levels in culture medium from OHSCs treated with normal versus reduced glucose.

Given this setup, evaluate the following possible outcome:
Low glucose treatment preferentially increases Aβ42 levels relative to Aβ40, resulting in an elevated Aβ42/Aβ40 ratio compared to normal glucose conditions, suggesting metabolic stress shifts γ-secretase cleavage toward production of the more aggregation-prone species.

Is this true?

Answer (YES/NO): NO